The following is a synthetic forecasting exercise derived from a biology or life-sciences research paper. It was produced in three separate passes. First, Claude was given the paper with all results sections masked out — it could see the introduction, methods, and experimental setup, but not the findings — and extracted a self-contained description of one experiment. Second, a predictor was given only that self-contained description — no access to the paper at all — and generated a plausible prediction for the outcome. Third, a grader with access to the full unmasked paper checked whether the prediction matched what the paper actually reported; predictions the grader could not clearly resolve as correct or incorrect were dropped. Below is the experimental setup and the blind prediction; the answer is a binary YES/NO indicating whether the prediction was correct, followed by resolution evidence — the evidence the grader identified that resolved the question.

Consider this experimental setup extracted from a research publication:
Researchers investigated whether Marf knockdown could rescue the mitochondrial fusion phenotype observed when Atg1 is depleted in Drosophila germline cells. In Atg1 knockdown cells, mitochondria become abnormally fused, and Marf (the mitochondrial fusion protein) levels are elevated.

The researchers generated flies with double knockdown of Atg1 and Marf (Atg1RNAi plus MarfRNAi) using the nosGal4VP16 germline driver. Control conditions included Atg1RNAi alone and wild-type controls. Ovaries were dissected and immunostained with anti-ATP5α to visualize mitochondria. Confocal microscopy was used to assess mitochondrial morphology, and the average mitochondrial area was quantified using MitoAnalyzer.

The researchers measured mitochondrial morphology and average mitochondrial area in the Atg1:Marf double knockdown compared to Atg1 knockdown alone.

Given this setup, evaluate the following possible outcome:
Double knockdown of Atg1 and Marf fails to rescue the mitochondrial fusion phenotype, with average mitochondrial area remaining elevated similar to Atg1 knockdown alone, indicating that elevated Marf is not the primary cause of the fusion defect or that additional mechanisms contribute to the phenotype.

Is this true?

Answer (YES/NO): NO